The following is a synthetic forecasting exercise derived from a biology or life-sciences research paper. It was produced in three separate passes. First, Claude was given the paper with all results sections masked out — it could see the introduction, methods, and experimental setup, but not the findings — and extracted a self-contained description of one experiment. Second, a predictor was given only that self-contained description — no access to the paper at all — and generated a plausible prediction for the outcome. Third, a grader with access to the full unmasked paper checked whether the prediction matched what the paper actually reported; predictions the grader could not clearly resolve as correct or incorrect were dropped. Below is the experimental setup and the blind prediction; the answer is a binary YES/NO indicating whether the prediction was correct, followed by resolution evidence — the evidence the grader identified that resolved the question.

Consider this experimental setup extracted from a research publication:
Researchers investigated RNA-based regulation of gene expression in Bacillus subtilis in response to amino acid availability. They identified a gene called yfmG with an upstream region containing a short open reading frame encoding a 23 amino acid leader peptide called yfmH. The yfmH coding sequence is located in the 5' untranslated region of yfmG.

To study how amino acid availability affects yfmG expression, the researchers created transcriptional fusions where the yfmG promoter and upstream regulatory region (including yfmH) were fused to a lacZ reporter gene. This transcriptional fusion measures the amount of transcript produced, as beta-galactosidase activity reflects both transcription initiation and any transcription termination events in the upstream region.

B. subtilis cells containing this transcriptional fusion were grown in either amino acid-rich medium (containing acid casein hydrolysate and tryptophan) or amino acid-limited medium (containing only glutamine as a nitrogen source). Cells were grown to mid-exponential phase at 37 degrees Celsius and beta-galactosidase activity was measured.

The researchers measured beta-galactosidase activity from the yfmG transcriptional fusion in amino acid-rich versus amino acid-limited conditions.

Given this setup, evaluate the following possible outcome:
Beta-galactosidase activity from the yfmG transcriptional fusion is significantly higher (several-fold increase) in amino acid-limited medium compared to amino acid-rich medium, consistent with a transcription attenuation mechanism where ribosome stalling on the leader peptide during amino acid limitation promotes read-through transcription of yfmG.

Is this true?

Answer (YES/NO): YES